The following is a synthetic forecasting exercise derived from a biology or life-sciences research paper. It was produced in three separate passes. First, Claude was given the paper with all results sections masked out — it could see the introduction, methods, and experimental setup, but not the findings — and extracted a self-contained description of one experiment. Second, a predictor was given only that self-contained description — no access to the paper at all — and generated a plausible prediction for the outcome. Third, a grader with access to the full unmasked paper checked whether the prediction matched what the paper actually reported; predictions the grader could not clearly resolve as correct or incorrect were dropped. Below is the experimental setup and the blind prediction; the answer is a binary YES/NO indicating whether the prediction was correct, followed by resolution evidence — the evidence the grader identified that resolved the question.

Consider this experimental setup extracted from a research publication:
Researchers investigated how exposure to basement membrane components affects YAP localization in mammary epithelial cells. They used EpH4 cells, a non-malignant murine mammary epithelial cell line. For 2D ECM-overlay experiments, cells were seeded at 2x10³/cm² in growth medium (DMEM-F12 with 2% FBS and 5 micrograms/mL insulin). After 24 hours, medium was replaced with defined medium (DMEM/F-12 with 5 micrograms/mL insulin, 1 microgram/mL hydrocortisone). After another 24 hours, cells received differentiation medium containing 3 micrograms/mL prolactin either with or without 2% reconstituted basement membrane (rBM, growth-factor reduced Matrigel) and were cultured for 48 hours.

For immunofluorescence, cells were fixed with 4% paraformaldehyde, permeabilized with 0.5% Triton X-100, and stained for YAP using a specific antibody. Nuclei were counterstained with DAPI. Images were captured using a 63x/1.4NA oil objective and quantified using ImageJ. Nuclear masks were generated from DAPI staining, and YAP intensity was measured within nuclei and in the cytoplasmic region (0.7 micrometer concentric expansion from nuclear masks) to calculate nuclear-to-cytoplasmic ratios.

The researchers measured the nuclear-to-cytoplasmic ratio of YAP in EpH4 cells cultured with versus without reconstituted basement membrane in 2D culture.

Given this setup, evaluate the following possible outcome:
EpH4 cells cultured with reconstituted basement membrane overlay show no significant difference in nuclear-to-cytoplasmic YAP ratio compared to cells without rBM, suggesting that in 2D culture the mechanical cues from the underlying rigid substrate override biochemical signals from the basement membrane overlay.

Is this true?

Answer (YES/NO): NO